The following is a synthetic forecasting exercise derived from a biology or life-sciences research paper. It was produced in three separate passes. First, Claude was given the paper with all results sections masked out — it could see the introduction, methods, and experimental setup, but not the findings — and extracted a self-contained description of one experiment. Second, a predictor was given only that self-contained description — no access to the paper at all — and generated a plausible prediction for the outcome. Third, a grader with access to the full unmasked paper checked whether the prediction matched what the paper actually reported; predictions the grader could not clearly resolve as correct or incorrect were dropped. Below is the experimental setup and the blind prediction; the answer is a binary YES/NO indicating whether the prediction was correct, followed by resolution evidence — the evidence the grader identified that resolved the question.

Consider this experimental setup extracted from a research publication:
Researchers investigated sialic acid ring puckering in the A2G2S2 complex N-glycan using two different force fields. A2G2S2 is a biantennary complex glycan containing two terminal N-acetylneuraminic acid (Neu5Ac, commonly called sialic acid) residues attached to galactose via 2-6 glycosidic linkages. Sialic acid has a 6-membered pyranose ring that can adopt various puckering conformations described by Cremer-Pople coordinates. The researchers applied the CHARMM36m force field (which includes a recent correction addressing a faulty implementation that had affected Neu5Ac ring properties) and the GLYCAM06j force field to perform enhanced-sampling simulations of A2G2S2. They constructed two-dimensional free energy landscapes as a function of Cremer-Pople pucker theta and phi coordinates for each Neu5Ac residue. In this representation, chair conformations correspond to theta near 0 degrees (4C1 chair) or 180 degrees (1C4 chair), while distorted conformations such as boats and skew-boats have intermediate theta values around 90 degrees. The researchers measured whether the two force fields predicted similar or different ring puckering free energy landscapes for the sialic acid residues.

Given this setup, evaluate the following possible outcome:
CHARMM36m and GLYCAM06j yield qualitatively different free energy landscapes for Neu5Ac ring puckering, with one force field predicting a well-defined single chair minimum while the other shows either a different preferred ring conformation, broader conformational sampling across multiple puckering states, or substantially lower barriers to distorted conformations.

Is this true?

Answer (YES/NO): NO